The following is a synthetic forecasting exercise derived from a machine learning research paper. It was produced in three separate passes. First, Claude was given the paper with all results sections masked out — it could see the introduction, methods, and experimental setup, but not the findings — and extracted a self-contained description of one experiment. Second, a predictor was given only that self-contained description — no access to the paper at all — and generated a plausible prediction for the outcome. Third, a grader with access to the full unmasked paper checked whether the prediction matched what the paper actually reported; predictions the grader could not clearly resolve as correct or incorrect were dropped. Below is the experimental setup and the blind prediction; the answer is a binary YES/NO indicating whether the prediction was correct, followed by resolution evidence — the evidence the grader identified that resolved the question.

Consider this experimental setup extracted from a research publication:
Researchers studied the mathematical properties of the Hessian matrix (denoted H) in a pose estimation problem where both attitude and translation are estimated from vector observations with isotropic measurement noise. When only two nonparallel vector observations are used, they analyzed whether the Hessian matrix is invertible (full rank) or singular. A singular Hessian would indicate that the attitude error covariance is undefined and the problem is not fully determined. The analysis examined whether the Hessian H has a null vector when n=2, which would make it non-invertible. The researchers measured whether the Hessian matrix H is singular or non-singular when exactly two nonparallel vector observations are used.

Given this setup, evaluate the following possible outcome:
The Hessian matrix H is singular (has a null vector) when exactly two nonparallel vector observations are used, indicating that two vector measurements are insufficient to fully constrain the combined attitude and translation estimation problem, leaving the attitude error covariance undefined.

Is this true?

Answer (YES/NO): YES